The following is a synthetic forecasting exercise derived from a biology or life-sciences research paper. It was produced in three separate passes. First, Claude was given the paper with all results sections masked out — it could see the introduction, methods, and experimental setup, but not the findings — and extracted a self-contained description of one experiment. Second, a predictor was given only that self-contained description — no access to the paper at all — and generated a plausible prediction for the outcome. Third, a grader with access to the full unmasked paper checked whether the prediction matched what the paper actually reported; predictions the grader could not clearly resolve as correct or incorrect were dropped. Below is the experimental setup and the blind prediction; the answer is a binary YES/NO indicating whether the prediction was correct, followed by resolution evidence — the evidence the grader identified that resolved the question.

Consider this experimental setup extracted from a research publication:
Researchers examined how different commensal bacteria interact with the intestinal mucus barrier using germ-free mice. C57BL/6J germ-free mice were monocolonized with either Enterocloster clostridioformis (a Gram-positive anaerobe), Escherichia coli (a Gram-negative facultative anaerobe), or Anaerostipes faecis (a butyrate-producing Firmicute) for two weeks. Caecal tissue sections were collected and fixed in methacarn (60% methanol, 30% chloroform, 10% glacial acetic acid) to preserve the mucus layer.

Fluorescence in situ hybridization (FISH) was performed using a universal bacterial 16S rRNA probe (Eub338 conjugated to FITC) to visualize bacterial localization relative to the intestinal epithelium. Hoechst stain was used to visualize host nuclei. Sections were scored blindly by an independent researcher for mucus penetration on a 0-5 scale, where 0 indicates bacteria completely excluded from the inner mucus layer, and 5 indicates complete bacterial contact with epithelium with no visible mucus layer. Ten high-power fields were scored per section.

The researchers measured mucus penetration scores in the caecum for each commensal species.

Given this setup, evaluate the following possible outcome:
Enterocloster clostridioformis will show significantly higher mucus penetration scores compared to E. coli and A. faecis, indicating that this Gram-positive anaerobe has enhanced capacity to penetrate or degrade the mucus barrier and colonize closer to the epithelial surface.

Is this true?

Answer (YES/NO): YES